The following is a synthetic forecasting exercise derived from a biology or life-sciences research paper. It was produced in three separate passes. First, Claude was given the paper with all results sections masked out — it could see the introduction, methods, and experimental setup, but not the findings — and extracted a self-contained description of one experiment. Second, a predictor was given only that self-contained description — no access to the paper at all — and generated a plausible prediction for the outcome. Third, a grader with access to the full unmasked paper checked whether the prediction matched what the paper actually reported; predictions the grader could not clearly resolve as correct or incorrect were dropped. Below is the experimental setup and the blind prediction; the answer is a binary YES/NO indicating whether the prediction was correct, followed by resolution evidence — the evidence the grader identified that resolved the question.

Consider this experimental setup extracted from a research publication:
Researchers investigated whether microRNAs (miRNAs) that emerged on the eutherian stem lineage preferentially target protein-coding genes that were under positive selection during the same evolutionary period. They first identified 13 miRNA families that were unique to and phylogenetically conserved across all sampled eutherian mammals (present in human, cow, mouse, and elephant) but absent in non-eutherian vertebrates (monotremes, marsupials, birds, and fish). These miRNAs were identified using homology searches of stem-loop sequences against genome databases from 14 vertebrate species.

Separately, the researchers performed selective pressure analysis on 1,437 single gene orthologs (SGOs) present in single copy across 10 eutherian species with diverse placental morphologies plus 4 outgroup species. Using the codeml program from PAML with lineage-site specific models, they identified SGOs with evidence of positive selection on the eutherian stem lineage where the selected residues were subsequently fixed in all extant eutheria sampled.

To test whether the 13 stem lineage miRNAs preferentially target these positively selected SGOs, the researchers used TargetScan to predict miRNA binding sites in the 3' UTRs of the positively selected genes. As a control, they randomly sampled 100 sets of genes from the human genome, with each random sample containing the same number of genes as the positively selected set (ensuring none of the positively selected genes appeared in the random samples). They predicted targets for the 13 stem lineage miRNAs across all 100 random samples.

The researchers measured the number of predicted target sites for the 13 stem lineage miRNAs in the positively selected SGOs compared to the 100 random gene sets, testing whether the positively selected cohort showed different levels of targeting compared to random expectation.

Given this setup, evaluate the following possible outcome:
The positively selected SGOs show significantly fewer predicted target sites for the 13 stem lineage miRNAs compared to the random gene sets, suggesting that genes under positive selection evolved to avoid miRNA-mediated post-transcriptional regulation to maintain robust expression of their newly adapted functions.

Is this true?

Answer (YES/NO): NO